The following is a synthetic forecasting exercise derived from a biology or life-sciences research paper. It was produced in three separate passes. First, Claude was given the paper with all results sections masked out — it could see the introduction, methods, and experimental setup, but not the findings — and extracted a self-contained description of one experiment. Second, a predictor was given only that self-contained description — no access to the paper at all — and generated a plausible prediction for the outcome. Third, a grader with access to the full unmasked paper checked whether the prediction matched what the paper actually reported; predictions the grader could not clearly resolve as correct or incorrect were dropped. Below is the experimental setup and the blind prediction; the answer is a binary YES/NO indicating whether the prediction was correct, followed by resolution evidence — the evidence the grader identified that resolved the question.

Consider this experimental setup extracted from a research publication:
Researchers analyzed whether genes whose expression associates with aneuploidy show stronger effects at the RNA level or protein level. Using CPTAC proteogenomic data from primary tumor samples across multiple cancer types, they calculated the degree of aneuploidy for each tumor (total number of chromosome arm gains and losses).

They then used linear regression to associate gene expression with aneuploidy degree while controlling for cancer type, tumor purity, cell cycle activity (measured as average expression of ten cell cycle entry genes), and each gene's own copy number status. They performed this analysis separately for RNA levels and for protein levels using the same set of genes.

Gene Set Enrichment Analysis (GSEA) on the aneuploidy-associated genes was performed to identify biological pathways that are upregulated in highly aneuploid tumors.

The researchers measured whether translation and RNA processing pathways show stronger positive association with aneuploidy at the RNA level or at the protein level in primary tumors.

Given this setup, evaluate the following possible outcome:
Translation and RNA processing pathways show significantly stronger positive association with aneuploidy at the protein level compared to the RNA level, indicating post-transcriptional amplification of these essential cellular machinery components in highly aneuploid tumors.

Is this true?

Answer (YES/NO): YES